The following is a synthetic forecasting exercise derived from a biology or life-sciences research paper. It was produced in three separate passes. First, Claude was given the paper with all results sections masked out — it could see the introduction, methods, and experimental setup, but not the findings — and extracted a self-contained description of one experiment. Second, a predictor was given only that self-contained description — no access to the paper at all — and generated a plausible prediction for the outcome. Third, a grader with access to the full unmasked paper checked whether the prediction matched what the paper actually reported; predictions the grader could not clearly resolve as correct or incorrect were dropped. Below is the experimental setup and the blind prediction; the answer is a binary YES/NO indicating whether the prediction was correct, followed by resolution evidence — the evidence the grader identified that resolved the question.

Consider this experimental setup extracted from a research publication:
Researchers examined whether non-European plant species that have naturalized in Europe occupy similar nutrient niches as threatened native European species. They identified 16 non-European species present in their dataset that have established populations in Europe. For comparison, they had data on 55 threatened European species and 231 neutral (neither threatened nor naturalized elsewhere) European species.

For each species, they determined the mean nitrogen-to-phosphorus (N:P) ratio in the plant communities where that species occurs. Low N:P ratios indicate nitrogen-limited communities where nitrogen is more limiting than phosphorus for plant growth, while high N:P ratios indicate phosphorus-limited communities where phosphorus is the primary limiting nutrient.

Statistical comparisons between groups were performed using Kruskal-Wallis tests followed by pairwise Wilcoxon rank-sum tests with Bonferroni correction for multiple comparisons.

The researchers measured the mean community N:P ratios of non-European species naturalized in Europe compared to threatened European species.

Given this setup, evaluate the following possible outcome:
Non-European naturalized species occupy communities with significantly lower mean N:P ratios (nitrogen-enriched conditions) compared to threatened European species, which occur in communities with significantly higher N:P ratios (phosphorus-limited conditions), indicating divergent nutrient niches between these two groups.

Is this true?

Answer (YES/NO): YES